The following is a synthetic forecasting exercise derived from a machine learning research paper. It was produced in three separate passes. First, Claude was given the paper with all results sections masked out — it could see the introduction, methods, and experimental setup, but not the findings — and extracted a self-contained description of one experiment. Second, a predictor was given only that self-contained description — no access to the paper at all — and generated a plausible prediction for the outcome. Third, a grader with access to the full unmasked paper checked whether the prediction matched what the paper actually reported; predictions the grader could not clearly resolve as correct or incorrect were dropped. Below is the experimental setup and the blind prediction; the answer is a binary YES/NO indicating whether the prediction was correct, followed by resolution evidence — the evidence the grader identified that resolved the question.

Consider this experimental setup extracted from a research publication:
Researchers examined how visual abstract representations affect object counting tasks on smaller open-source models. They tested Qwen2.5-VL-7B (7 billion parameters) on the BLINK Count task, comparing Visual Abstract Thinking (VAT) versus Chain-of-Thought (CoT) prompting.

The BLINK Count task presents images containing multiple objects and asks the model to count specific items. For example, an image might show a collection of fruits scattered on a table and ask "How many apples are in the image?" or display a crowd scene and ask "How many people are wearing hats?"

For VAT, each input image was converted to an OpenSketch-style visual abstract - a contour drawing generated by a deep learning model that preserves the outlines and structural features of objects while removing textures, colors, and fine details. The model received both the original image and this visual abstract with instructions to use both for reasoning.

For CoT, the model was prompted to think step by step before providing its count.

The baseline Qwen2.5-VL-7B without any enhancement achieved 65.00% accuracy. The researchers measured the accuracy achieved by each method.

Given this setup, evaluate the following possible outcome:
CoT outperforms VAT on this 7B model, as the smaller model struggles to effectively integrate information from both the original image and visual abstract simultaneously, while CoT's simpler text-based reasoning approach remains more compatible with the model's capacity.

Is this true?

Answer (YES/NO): NO